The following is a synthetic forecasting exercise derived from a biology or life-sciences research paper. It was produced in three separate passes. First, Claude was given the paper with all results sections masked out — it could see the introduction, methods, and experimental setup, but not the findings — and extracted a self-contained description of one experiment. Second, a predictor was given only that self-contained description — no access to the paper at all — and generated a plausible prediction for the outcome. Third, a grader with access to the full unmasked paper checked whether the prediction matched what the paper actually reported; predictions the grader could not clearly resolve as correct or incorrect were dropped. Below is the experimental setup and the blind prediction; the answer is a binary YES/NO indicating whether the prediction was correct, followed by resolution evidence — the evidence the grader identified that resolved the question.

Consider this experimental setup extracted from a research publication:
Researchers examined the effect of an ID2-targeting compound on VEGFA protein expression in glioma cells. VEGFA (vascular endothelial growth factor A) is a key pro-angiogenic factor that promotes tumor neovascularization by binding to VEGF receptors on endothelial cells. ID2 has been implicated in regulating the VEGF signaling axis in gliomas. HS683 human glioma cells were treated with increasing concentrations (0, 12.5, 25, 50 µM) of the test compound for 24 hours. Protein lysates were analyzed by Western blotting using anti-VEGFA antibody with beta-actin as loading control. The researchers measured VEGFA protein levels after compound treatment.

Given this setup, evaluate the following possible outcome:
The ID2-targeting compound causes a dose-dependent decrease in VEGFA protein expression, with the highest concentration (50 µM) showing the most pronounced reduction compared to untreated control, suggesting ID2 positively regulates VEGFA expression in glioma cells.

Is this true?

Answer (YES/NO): YES